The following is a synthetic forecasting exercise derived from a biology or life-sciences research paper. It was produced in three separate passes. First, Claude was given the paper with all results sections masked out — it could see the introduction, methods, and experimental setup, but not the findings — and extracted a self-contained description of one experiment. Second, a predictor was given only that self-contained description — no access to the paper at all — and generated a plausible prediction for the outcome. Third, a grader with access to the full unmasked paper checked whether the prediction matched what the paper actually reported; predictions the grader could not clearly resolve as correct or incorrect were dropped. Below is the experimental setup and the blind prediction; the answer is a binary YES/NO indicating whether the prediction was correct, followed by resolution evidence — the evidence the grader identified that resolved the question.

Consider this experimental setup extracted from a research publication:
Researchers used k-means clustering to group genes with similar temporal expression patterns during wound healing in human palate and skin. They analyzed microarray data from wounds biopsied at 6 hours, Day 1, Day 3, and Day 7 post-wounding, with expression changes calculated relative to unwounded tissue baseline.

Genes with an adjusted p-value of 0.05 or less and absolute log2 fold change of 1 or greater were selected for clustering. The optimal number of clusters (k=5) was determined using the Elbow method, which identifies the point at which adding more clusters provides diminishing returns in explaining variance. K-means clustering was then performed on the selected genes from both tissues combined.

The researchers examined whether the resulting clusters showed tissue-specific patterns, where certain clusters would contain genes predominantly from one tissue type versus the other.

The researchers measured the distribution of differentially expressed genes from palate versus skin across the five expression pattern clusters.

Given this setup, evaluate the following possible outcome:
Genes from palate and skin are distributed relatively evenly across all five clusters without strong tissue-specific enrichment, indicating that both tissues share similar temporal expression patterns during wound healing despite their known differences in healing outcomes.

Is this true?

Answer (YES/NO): YES